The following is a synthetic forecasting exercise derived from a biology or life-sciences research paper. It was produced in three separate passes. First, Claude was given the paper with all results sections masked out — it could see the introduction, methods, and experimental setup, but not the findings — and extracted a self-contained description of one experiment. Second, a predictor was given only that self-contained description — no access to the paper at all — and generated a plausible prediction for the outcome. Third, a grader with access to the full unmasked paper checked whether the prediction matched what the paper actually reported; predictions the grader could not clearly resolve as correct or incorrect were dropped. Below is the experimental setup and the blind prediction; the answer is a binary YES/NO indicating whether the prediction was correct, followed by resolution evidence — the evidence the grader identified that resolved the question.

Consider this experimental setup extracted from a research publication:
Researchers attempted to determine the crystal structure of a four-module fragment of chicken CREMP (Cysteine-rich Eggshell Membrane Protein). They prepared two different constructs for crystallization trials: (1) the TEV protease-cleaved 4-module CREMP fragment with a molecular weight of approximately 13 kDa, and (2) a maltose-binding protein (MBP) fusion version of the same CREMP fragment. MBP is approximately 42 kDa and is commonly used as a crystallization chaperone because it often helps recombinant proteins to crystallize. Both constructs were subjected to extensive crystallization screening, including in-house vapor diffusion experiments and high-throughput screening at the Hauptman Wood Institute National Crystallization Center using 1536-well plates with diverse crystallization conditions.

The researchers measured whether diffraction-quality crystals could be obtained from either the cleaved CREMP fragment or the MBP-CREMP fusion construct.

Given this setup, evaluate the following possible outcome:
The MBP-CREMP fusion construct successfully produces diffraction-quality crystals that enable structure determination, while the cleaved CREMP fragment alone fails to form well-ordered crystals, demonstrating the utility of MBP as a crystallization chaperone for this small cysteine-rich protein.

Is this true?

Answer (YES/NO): NO